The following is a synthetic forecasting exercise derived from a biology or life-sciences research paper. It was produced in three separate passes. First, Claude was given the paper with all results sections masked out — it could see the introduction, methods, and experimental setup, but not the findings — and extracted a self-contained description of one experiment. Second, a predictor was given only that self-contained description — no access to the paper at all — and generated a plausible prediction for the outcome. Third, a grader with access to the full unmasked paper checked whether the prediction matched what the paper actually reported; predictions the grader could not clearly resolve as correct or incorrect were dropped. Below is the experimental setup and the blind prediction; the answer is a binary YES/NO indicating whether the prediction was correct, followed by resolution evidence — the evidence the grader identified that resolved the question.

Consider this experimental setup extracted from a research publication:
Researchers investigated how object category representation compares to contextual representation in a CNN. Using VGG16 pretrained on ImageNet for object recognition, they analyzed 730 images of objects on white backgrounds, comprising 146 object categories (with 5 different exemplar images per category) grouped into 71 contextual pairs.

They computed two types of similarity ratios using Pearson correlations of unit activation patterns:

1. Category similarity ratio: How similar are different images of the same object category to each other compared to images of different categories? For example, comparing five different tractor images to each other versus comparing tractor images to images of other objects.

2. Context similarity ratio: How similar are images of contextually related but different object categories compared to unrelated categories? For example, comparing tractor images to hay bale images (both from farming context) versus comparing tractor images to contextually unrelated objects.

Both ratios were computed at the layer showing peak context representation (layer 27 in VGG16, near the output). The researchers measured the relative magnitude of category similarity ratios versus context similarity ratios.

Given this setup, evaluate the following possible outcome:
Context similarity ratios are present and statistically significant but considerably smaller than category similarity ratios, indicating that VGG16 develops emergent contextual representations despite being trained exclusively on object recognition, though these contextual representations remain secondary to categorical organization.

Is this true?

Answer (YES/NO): YES